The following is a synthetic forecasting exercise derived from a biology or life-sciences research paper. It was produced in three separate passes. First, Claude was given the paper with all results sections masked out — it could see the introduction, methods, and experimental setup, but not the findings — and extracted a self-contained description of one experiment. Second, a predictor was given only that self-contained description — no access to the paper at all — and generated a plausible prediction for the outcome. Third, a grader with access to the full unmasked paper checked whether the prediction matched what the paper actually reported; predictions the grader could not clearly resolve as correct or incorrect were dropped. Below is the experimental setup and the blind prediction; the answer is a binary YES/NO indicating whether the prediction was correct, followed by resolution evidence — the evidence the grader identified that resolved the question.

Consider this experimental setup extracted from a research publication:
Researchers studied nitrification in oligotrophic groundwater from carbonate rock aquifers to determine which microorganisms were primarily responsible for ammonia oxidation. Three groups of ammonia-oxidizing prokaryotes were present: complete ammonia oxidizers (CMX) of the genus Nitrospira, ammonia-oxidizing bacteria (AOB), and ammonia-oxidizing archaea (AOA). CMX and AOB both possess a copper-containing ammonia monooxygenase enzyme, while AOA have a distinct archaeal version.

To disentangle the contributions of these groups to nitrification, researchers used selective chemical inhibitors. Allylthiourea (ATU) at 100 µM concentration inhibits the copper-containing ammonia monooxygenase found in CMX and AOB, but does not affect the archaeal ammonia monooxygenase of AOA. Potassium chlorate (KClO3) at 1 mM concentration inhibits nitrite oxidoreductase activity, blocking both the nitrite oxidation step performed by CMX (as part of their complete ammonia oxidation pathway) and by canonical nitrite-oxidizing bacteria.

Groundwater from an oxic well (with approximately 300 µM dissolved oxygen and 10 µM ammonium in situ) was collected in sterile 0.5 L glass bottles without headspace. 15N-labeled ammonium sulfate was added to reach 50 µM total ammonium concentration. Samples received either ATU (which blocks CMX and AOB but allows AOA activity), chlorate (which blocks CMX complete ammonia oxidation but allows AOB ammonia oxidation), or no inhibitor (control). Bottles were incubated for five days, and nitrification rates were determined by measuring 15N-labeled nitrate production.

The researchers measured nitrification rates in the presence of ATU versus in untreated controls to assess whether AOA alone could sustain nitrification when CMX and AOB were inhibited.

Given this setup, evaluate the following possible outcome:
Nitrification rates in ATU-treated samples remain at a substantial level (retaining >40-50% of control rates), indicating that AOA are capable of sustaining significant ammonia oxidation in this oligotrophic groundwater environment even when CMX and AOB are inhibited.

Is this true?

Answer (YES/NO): NO